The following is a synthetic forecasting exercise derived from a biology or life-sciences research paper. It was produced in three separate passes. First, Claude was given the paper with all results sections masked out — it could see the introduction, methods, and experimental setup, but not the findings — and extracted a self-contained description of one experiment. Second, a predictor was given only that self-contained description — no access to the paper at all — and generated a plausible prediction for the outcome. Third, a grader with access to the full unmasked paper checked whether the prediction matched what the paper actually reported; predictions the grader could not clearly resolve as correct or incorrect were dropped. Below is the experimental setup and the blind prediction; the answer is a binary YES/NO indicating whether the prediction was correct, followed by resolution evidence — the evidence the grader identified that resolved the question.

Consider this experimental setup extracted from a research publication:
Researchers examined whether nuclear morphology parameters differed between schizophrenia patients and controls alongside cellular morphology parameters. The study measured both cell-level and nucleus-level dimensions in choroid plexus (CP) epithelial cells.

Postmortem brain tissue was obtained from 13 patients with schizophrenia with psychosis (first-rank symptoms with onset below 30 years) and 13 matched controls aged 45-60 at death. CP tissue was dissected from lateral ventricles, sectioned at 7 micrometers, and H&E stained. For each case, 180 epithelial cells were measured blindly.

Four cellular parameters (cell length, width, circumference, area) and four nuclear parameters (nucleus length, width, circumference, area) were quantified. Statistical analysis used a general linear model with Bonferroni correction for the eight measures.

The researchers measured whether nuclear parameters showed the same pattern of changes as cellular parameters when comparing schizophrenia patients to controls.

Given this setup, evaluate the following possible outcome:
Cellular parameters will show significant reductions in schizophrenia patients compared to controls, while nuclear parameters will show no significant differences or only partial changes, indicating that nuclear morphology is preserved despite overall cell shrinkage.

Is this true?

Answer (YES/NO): NO